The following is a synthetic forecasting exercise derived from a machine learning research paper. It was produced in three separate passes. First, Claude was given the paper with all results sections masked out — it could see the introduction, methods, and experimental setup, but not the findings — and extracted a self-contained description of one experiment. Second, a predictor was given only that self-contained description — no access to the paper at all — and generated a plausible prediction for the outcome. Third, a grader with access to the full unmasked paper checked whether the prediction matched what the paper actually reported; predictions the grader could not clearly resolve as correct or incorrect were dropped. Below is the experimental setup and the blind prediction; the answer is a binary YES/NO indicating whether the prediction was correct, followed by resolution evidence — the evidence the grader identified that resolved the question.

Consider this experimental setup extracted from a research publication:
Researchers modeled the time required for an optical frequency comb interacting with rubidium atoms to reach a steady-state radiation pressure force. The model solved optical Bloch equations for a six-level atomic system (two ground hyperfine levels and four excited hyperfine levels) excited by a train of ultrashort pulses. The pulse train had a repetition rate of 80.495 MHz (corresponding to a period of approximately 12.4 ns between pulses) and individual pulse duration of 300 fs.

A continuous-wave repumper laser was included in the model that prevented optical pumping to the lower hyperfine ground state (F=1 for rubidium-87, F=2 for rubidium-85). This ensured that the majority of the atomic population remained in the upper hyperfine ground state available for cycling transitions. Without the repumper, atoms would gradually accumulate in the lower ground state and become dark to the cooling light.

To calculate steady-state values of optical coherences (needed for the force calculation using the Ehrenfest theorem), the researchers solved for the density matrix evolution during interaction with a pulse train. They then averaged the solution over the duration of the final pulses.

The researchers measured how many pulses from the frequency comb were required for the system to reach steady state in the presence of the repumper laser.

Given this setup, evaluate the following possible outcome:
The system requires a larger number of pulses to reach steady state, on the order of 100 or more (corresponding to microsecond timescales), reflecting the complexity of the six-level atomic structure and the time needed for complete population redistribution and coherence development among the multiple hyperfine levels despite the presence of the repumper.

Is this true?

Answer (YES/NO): NO